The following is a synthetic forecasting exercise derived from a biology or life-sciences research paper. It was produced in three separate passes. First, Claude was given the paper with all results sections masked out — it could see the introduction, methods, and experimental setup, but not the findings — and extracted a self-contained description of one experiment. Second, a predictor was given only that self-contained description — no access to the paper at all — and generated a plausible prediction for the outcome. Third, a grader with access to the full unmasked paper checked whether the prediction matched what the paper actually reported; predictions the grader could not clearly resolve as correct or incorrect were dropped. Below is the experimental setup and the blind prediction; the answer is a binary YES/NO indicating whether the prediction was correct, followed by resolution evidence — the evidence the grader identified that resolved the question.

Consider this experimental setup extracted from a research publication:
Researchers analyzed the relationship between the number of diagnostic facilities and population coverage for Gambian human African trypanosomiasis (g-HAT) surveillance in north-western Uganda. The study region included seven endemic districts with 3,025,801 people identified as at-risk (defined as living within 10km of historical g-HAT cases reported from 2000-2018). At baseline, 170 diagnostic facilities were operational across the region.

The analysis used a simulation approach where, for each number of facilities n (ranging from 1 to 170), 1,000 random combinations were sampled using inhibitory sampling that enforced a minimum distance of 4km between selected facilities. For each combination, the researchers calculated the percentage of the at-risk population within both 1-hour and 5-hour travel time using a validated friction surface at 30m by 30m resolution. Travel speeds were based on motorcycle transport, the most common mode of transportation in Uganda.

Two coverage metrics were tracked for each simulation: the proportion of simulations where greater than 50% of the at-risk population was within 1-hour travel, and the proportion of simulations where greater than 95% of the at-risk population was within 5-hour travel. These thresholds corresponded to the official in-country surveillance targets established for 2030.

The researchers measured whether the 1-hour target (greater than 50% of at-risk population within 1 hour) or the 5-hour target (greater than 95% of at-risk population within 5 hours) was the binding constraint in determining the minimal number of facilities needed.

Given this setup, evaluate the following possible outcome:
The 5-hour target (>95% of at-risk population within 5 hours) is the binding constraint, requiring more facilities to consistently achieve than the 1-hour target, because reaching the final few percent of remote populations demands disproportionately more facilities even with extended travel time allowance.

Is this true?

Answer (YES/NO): YES